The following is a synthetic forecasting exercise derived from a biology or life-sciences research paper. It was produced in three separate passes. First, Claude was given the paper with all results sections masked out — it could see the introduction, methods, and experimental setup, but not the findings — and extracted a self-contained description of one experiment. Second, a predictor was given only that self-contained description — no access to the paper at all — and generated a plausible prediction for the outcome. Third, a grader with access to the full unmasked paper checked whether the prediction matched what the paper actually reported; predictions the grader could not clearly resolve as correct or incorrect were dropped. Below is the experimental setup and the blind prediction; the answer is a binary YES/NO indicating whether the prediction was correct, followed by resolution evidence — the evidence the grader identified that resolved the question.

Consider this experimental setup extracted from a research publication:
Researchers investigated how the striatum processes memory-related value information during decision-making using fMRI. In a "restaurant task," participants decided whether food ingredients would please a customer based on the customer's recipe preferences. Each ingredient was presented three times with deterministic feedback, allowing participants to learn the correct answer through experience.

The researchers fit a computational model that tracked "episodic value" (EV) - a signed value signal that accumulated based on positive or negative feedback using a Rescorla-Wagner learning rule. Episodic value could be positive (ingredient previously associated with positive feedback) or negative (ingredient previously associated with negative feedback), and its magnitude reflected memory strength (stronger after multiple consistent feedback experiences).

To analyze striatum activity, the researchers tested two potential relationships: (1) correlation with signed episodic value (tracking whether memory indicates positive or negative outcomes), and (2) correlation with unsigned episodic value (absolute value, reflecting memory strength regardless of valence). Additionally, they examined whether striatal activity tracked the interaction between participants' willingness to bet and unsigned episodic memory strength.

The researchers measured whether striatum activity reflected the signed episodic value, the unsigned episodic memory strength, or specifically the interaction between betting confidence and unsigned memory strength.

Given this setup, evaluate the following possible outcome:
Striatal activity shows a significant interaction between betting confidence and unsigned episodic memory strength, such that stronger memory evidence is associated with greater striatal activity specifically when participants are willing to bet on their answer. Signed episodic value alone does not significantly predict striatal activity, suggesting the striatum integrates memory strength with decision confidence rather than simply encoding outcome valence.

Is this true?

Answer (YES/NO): NO